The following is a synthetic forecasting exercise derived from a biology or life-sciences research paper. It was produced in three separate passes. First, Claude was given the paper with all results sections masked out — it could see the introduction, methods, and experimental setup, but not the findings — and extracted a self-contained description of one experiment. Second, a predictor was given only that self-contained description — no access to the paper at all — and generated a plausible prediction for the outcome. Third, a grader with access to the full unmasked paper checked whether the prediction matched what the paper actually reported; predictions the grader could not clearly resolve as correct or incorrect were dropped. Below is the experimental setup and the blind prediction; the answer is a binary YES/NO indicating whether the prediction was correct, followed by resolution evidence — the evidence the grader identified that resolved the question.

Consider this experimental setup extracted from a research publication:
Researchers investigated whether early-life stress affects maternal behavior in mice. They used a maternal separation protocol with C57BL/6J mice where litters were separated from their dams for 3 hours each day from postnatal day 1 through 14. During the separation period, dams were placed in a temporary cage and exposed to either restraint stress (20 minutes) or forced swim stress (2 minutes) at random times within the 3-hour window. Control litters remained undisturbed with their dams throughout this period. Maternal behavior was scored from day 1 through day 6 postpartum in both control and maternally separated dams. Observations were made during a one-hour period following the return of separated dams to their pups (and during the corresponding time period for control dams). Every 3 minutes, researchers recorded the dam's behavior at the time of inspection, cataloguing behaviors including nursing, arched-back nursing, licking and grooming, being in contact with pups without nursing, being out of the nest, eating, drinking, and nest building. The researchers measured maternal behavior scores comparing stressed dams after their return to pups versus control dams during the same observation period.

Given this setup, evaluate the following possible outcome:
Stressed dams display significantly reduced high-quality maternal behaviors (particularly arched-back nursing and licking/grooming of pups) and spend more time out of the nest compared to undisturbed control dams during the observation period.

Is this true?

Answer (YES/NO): YES